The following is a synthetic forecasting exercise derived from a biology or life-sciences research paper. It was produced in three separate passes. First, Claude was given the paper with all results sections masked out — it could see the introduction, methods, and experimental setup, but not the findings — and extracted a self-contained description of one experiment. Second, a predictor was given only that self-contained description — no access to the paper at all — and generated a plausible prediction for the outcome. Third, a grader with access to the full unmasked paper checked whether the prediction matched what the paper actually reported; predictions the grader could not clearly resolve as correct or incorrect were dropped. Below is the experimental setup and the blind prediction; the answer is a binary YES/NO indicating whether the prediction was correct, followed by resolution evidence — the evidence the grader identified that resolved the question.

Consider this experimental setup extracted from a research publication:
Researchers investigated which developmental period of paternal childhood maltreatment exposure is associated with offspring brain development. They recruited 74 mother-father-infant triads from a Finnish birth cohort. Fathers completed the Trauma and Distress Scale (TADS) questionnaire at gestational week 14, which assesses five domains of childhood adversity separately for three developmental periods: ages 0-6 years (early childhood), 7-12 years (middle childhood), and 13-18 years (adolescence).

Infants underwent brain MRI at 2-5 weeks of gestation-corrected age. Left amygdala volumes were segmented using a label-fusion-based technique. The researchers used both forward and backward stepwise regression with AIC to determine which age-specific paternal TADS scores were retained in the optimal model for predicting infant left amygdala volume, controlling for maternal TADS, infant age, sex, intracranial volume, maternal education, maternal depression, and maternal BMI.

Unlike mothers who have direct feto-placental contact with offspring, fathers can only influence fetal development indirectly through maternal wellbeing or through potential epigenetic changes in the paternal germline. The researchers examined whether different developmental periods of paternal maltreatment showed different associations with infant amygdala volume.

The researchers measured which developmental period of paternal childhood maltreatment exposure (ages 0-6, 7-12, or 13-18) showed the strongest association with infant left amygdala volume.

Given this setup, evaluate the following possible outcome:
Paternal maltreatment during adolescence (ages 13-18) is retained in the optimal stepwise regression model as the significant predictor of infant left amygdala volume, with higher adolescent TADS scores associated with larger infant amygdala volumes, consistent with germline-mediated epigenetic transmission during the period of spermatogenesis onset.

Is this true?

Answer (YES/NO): NO